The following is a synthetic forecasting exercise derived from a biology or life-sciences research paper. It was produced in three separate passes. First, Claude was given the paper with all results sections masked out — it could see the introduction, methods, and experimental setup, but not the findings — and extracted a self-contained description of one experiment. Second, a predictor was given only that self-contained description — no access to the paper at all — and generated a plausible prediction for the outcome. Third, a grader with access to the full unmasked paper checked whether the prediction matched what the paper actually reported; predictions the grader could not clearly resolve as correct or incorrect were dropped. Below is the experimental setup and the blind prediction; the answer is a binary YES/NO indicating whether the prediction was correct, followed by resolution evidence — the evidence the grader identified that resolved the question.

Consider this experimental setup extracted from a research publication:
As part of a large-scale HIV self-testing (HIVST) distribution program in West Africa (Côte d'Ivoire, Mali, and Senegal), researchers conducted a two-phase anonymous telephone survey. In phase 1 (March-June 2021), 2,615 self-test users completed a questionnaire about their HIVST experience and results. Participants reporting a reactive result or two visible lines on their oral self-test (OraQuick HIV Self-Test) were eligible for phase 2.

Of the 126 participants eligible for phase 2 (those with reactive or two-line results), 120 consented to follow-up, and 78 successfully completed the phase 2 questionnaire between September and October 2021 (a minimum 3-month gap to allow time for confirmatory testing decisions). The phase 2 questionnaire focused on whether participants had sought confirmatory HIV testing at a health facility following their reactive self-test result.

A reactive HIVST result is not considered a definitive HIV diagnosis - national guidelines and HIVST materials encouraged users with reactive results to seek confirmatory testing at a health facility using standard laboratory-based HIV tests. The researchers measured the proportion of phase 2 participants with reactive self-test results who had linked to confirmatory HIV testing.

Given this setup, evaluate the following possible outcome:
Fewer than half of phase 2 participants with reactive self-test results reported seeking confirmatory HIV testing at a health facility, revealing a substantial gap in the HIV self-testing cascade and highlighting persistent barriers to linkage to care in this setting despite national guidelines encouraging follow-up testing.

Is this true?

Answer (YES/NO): NO